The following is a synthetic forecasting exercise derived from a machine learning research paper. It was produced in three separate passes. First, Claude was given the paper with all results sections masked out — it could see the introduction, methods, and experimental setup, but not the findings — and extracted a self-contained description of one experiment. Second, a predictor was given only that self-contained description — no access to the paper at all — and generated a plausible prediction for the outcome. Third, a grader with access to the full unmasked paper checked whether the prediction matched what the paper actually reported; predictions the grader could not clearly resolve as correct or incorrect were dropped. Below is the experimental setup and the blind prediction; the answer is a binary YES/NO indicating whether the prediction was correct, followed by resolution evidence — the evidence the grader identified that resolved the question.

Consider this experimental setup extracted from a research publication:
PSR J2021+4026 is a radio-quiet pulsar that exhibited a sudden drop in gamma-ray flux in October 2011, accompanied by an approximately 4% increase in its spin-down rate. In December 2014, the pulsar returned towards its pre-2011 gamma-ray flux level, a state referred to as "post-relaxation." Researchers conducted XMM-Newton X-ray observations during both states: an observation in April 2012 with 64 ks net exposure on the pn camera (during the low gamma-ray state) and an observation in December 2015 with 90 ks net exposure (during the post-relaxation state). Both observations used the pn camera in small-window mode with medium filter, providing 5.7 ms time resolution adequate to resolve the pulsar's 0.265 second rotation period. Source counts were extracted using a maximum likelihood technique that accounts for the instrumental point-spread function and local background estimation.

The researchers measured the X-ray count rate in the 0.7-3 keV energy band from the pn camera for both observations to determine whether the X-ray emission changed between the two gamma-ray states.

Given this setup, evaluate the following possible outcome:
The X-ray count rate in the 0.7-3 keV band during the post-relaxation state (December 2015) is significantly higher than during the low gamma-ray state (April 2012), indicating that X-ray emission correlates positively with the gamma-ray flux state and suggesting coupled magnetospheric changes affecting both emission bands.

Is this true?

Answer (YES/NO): NO